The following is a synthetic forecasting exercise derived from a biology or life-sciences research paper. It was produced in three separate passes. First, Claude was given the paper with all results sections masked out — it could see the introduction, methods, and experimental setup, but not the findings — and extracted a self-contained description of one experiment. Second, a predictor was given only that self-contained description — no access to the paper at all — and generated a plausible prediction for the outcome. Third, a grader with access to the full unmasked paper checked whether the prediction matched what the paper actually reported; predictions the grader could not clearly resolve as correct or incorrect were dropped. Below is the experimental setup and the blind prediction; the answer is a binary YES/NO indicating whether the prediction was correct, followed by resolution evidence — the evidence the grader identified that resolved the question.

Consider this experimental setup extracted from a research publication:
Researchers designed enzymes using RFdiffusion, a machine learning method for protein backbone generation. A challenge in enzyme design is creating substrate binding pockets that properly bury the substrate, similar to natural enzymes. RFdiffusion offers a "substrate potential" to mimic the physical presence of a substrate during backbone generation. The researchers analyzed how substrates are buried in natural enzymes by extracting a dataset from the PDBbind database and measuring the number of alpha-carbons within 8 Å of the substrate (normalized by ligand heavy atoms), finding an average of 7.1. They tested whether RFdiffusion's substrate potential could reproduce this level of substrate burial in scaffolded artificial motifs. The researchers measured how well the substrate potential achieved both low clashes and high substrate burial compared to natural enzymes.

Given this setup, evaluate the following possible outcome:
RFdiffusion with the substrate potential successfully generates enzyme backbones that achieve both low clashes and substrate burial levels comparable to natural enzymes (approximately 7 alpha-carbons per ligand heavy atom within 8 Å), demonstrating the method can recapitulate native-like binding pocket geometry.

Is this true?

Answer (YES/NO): NO